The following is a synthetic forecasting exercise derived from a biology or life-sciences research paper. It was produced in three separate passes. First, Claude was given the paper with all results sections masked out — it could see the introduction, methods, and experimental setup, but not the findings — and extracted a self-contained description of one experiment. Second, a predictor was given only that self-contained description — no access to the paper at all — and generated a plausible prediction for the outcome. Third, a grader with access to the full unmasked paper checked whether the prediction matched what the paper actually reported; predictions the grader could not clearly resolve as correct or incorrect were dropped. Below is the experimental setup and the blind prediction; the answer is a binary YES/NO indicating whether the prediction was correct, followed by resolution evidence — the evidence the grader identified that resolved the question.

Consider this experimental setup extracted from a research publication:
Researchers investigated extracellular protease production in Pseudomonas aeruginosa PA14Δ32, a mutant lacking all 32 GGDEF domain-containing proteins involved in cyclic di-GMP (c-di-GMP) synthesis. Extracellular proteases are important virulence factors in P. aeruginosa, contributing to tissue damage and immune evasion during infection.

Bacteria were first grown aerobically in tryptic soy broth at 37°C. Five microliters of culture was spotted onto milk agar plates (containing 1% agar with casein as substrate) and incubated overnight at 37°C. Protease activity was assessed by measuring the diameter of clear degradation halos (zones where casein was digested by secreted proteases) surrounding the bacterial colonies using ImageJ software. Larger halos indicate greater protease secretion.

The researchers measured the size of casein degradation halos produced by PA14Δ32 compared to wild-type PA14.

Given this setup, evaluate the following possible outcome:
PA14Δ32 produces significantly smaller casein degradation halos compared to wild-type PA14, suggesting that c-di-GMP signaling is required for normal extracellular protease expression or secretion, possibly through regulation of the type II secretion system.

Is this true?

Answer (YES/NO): YES